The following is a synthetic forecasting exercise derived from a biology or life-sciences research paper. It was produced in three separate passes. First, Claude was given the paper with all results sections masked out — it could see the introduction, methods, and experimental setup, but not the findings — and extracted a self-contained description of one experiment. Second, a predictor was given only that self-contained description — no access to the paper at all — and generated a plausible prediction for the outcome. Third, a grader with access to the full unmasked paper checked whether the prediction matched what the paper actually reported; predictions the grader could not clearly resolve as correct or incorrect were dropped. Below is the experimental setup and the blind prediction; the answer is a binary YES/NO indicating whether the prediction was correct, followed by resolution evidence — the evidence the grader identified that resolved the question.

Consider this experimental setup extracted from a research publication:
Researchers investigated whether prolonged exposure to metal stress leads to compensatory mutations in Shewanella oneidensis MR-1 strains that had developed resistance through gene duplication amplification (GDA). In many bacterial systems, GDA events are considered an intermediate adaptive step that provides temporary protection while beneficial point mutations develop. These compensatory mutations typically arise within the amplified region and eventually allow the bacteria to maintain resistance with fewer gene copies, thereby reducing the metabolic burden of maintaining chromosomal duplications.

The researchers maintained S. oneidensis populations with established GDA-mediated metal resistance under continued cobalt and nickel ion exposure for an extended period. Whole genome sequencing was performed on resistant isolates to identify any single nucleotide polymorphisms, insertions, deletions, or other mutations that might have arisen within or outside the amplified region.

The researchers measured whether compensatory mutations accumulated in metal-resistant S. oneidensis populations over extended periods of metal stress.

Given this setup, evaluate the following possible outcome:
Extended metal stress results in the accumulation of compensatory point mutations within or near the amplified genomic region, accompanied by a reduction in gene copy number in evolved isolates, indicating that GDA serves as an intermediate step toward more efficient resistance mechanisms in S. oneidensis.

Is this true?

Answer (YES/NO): NO